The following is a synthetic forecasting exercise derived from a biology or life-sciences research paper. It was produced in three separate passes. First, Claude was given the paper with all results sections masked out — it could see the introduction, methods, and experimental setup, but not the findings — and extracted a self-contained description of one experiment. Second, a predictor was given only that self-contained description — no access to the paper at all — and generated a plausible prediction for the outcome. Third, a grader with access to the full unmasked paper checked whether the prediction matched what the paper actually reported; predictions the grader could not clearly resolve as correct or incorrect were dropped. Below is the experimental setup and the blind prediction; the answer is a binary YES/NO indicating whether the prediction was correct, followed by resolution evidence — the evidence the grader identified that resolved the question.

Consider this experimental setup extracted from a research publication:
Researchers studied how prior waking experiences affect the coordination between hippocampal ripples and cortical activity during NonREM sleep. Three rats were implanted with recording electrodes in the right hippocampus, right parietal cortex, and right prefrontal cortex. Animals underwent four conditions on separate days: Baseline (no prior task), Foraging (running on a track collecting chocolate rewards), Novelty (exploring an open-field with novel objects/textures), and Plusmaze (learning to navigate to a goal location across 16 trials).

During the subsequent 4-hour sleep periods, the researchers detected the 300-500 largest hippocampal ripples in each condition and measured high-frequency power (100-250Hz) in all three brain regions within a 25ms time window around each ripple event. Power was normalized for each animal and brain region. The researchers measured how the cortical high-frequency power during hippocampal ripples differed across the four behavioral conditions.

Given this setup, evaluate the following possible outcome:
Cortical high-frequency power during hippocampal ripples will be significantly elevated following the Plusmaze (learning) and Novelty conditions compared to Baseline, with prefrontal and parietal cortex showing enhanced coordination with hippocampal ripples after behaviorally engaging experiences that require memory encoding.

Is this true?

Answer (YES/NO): NO